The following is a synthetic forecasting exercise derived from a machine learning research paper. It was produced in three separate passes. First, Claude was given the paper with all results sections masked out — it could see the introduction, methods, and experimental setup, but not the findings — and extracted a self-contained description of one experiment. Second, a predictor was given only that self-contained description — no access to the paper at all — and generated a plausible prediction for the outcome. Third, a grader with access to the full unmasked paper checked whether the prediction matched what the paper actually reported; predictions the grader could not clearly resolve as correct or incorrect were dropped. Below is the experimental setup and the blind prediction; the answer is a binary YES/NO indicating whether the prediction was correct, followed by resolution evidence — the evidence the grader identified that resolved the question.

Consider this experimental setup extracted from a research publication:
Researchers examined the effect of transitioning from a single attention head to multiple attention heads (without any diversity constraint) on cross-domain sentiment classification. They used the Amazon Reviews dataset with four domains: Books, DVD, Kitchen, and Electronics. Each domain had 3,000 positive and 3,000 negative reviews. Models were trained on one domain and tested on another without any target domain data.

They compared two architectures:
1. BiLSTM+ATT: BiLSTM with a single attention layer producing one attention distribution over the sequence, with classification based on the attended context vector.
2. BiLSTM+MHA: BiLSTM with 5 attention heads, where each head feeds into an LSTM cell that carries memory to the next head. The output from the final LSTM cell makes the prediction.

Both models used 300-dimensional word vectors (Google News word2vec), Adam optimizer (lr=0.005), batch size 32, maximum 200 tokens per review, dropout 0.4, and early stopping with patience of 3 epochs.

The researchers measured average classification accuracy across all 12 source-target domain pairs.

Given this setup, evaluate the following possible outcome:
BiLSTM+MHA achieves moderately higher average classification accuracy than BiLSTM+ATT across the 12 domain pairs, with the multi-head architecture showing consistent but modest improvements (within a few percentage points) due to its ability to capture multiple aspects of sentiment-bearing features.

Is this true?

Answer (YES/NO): YES